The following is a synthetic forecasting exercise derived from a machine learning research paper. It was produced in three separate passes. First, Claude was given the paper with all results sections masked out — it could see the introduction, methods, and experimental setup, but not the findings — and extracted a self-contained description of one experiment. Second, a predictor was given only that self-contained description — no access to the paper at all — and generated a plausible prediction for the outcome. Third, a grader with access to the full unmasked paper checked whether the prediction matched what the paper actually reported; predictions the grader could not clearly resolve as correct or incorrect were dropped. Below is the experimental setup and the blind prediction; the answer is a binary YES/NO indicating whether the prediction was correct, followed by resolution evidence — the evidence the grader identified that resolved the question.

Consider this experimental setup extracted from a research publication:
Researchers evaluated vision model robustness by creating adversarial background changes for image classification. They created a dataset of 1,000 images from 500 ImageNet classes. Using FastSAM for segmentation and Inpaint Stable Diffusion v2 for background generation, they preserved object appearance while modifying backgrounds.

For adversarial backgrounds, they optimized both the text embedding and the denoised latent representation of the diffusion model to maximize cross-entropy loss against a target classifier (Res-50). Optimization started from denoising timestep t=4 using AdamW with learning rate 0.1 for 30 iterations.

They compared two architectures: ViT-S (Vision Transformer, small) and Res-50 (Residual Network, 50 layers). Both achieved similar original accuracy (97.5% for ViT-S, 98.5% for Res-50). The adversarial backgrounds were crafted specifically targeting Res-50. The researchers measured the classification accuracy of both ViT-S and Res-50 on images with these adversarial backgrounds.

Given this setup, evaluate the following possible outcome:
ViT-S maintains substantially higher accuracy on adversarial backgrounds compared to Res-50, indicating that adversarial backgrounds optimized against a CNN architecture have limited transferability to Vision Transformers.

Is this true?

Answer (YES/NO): YES